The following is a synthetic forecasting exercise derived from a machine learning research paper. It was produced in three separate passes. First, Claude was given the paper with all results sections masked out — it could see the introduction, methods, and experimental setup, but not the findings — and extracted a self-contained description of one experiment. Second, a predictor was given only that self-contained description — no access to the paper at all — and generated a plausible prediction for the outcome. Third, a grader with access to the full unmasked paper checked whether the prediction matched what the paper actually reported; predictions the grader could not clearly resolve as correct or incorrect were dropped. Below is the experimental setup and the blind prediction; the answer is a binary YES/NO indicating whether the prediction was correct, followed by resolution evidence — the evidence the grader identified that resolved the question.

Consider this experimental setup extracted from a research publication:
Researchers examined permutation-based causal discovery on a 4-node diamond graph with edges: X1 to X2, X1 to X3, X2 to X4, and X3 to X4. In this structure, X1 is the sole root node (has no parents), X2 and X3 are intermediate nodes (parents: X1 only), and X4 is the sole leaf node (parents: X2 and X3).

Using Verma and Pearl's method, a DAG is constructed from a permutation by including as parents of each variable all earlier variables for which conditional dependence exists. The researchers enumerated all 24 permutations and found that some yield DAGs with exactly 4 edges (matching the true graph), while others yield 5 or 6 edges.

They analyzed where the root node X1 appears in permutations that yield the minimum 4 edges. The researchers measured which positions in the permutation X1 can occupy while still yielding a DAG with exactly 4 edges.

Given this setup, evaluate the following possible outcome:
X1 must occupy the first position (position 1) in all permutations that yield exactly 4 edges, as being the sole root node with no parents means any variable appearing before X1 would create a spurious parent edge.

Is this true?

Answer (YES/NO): NO